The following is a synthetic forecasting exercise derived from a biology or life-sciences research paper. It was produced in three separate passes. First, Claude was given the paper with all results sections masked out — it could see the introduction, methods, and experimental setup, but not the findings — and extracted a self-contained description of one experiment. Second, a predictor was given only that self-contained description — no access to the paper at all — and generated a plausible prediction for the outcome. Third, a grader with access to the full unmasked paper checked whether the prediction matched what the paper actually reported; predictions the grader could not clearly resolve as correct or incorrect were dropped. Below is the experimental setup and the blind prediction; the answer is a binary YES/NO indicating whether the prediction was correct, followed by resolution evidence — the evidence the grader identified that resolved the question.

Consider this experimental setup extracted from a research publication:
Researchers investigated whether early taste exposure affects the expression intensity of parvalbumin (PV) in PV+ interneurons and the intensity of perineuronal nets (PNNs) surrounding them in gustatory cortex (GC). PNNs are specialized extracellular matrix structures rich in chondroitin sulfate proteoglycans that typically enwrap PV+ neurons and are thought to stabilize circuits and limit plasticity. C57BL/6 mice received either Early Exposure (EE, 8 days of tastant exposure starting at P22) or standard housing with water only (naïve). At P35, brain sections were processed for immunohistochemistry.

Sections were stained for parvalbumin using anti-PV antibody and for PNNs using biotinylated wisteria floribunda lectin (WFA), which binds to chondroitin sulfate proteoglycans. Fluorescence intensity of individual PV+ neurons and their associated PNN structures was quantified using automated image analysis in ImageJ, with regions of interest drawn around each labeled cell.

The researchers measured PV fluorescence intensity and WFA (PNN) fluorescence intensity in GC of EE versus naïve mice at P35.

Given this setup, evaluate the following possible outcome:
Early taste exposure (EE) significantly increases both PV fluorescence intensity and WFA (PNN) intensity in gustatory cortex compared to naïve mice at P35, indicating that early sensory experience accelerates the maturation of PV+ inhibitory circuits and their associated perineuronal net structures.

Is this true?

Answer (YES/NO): YES